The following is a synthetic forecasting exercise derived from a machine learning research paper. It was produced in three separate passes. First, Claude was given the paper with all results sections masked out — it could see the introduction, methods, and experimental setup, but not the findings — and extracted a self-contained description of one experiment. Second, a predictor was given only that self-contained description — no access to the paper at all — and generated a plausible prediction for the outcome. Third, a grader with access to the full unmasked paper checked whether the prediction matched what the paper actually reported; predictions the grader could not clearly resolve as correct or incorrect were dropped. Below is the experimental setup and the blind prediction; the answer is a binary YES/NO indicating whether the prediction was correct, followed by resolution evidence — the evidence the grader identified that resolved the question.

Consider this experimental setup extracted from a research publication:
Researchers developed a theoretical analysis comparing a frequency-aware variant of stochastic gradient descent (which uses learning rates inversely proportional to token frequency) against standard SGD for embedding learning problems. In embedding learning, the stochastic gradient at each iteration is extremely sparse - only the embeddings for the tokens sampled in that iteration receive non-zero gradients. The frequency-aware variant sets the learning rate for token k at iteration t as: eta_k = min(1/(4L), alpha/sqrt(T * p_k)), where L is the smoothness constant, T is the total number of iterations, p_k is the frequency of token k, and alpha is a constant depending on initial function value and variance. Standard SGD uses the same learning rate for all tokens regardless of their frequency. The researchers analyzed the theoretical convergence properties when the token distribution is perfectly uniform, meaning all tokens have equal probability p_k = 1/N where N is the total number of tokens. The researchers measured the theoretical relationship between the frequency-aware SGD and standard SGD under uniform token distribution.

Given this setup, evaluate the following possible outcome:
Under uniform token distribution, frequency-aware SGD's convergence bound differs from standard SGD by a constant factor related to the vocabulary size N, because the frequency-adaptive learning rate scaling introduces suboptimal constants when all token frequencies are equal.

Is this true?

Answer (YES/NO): NO